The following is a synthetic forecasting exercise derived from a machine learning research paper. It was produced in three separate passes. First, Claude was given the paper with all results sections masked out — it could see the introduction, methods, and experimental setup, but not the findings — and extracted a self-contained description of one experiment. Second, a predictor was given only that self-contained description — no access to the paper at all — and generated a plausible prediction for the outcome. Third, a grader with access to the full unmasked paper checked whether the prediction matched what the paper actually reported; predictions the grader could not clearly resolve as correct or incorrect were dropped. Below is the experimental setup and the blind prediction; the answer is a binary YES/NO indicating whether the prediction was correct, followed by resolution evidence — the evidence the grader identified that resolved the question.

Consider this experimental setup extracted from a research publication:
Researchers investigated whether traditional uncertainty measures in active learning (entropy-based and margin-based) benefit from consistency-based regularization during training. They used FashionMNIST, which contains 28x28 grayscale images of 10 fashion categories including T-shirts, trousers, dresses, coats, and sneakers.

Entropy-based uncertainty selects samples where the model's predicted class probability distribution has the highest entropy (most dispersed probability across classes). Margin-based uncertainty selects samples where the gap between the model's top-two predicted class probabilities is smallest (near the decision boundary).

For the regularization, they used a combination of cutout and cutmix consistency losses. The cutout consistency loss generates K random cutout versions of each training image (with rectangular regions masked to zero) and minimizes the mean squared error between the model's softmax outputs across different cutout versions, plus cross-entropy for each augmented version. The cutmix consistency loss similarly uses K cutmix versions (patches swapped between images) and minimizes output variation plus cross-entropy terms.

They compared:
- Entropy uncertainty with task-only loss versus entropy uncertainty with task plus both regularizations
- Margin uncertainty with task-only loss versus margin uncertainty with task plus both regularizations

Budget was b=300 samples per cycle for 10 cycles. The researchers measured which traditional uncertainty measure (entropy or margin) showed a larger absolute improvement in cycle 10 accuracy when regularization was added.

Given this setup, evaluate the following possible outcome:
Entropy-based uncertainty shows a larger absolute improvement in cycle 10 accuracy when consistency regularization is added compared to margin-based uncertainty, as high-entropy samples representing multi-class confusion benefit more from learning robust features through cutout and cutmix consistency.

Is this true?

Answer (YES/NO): NO